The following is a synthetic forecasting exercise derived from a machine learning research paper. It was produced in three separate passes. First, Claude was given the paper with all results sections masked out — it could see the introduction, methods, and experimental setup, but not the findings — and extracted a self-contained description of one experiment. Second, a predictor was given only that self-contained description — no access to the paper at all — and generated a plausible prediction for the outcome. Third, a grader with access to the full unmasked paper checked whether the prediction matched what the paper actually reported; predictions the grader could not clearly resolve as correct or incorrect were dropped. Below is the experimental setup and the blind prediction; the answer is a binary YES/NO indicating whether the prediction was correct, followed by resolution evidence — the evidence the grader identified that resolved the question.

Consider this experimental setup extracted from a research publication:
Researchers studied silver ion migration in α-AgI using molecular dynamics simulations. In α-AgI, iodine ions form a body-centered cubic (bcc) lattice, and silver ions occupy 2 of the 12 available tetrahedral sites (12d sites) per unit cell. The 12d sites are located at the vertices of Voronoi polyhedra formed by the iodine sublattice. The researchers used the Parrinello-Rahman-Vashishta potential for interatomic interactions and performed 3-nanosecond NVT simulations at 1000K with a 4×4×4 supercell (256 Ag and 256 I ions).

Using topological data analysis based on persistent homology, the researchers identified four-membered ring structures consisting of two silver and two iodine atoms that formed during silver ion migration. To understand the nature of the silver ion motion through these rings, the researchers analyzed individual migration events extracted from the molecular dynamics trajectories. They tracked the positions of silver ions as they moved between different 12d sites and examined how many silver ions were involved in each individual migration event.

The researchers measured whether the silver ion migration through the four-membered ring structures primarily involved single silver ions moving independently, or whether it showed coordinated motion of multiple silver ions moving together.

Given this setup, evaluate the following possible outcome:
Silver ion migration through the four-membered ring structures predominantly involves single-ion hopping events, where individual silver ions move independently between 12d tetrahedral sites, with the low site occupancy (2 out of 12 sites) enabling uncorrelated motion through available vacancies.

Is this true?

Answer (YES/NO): NO